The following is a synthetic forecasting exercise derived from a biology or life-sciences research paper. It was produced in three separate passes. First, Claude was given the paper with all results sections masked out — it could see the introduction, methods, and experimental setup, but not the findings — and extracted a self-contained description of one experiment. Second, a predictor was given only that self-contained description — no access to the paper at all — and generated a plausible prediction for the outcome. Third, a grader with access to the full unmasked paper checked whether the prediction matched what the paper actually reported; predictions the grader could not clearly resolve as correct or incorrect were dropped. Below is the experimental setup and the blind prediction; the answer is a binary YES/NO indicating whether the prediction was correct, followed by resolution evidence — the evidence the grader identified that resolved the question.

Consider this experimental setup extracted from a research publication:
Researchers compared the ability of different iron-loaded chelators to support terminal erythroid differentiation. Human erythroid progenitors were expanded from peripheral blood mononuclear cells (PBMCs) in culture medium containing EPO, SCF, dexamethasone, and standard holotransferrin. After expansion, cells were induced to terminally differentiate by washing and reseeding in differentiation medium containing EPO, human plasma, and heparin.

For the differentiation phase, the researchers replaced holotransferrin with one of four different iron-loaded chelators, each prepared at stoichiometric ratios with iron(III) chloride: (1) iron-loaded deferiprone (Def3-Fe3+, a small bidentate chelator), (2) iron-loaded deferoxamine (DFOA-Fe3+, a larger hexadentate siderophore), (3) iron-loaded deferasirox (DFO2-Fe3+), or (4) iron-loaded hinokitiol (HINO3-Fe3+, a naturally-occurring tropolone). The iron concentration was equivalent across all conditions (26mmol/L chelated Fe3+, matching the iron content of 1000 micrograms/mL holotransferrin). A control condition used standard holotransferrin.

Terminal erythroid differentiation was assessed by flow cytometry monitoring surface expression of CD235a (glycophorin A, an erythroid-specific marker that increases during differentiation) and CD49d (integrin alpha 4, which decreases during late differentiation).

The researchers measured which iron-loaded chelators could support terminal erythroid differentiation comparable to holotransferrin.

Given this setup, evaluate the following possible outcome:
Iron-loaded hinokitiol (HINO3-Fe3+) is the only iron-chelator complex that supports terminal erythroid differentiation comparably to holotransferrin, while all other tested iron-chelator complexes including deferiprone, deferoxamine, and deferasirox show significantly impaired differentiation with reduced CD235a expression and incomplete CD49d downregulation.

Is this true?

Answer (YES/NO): NO